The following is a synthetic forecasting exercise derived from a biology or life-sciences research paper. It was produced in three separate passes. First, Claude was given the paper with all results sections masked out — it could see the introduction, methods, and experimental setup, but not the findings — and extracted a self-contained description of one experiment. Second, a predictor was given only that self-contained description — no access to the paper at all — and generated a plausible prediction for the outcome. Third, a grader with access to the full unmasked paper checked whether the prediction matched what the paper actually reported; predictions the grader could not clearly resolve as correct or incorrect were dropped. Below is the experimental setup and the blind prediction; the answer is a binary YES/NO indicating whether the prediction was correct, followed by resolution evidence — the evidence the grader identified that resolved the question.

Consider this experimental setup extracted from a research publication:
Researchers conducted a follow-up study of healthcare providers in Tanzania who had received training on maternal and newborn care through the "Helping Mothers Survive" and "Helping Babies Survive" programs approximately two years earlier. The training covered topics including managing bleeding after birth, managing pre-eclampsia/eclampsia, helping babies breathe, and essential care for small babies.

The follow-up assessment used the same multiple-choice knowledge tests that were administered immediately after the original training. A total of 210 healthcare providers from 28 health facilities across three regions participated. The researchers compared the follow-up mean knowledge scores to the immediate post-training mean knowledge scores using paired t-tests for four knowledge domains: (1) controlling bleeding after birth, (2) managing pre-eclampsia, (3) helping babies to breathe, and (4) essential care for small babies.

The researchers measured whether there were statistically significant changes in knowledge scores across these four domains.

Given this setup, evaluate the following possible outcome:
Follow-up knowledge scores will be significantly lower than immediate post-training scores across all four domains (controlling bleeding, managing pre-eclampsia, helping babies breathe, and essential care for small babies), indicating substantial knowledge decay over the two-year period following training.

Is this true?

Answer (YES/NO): YES